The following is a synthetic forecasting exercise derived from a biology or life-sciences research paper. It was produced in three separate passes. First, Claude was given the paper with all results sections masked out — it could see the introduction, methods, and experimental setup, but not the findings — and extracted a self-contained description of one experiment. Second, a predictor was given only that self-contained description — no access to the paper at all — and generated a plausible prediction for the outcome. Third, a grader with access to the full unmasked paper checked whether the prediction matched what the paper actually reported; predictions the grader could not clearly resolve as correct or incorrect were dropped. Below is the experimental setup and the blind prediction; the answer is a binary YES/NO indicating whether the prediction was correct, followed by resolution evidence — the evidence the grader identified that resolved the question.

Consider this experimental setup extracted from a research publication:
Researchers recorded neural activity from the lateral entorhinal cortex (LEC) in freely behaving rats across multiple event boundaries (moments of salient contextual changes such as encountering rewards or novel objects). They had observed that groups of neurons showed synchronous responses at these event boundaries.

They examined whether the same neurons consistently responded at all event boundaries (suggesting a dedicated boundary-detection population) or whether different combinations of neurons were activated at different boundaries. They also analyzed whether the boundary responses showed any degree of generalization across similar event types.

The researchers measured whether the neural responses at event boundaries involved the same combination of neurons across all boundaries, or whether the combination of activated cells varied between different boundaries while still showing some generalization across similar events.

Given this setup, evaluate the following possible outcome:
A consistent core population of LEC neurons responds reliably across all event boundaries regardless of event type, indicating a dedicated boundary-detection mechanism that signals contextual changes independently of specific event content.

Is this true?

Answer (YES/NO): NO